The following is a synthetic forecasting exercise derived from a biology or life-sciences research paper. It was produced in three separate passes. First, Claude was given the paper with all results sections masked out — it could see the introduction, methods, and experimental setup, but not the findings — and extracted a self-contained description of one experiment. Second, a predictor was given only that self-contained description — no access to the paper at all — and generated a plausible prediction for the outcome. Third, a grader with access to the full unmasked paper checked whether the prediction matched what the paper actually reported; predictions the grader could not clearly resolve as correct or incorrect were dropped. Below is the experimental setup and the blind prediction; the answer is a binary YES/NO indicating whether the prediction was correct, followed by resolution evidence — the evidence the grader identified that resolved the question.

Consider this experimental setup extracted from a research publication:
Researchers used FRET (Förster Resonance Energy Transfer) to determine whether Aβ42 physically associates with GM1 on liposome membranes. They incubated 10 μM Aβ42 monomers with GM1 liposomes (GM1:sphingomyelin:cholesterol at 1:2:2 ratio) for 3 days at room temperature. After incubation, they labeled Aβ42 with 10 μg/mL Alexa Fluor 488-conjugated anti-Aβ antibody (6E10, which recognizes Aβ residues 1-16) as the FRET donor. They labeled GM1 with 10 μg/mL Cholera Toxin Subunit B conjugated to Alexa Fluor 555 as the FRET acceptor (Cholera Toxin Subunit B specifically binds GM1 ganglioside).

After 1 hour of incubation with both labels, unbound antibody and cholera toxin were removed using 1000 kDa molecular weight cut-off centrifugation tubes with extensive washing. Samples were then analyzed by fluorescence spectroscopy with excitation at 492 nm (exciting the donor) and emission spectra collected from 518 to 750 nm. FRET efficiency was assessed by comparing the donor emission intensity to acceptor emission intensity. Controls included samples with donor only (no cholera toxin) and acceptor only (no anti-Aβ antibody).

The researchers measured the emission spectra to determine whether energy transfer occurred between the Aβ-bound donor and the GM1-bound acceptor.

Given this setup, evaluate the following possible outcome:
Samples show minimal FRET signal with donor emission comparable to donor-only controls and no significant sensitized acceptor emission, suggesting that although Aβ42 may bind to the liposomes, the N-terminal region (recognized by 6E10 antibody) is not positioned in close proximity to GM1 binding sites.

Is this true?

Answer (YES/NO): NO